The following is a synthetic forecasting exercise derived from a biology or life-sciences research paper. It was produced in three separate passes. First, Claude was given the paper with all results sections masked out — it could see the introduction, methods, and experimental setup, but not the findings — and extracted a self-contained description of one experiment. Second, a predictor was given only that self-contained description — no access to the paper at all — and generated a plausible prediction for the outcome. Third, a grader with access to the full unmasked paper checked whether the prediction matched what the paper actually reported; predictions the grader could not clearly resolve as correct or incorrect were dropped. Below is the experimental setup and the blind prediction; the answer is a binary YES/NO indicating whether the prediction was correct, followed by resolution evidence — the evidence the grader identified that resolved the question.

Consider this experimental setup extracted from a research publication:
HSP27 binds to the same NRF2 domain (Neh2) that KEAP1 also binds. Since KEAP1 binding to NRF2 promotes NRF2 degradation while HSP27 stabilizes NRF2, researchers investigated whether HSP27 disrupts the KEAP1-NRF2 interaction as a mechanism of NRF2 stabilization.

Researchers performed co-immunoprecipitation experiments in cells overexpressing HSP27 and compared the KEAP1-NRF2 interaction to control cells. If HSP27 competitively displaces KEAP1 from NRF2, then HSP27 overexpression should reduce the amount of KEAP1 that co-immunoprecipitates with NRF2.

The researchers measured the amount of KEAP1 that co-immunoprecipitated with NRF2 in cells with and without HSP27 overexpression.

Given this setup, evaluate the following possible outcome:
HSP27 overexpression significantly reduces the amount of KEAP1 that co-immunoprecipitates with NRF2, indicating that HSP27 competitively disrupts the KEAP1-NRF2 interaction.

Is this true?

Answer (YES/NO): NO